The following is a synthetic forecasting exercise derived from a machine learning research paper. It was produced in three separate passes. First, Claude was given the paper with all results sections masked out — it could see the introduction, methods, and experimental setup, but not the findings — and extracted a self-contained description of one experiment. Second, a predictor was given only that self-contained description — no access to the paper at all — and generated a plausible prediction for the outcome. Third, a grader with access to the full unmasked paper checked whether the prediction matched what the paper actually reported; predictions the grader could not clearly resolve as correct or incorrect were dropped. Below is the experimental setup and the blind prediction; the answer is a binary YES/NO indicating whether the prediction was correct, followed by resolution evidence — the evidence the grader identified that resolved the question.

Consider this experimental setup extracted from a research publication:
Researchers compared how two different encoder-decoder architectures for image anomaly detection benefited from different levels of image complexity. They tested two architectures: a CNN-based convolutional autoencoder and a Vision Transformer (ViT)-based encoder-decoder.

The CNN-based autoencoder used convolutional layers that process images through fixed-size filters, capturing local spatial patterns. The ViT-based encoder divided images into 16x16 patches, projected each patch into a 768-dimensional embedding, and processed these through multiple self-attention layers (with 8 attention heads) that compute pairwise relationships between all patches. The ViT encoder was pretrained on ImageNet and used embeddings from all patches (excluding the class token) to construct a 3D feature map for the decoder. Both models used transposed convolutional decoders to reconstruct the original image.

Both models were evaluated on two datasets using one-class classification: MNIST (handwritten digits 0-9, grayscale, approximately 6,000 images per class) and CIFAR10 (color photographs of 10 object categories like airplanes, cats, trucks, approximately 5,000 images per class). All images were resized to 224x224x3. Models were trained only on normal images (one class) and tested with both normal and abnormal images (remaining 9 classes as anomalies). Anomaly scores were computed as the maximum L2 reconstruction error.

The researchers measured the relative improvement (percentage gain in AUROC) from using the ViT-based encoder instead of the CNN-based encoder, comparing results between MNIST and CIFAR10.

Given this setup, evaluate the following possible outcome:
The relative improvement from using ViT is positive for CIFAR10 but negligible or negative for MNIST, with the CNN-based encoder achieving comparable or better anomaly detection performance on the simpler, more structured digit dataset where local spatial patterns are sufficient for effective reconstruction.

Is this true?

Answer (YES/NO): NO